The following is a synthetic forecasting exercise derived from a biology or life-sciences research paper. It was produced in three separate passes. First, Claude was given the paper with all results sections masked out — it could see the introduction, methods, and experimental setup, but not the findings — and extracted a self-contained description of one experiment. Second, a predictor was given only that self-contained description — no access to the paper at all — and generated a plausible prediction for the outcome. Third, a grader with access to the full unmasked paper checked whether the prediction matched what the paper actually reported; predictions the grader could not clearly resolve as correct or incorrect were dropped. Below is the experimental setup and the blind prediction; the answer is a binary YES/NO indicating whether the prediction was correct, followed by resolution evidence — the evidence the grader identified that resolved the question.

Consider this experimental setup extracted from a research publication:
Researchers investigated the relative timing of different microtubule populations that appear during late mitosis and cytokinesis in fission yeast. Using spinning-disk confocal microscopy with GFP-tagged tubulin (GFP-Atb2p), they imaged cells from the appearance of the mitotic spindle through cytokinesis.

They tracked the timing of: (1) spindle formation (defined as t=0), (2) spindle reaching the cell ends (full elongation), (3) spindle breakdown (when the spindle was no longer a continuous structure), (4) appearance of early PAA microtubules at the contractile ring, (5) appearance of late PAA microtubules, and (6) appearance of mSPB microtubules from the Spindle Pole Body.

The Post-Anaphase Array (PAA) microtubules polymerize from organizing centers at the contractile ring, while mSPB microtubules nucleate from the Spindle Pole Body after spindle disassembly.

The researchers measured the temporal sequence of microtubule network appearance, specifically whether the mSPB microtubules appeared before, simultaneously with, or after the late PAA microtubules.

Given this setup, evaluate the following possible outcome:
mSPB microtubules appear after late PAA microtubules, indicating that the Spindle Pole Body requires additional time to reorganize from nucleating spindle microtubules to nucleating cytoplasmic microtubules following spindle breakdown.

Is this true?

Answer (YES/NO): NO